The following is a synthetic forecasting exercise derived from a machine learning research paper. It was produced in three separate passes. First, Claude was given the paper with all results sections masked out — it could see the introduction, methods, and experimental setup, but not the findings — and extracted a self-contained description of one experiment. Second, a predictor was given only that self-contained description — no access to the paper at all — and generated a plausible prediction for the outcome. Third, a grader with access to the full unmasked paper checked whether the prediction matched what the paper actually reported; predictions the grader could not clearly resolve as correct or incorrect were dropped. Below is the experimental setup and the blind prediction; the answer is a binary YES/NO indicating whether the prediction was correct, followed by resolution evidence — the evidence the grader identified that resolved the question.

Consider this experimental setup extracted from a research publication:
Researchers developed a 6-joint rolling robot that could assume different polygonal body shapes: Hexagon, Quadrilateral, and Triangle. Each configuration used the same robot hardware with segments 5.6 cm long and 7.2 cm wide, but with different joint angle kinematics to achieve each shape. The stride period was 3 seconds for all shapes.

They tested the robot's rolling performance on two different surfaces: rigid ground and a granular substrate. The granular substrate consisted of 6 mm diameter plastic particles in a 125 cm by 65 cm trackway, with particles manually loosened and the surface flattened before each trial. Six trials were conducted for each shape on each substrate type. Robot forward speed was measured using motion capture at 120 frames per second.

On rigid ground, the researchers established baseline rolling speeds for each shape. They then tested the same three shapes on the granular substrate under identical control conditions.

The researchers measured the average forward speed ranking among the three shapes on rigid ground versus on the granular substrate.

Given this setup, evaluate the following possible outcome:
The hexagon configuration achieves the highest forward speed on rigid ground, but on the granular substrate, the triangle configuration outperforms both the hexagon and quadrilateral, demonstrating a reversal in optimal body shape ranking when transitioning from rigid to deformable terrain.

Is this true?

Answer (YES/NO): NO